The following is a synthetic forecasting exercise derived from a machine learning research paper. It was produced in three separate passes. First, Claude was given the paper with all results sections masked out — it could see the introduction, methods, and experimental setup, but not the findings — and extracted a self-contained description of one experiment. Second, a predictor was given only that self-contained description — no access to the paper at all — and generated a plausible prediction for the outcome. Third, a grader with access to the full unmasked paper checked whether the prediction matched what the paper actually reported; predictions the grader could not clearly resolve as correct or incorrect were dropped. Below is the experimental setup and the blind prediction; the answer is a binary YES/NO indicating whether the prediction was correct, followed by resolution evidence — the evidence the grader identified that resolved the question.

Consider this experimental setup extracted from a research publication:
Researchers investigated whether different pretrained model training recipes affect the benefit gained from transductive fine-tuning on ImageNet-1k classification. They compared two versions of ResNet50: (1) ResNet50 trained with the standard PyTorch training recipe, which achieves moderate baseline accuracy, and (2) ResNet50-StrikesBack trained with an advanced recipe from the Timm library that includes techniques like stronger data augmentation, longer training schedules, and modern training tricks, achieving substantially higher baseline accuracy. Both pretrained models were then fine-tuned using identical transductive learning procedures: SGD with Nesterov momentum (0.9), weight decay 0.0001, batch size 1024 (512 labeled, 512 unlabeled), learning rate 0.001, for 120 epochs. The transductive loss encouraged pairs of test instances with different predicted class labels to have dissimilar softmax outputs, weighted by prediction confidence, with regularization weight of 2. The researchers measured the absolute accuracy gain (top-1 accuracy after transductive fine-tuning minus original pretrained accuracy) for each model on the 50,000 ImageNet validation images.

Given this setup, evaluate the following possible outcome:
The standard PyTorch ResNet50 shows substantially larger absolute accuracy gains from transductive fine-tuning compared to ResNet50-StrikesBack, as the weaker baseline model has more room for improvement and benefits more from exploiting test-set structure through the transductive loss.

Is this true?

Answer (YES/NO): YES